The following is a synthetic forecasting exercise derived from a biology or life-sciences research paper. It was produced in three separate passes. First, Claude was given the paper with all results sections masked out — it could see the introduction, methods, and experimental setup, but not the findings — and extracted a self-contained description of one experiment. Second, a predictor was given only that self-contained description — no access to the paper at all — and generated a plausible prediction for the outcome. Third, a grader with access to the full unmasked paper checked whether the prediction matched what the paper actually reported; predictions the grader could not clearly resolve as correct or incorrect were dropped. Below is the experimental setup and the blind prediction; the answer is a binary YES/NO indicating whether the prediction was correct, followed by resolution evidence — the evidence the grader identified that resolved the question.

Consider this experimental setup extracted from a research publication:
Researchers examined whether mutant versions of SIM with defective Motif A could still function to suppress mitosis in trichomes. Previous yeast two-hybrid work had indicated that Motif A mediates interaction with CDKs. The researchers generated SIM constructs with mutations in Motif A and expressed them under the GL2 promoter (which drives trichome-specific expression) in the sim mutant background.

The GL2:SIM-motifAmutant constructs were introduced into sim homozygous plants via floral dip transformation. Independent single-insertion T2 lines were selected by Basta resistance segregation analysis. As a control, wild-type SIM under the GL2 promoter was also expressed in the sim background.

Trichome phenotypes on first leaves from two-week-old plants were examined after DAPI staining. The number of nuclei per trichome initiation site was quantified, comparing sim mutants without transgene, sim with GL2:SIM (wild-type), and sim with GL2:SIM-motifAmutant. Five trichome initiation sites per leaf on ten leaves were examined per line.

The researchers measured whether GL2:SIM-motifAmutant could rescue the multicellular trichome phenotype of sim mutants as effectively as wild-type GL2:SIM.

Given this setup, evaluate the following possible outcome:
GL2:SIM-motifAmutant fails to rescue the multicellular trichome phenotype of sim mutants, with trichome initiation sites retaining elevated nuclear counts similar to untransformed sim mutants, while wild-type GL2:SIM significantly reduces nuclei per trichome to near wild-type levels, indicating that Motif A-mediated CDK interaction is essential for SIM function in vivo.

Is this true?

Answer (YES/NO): YES